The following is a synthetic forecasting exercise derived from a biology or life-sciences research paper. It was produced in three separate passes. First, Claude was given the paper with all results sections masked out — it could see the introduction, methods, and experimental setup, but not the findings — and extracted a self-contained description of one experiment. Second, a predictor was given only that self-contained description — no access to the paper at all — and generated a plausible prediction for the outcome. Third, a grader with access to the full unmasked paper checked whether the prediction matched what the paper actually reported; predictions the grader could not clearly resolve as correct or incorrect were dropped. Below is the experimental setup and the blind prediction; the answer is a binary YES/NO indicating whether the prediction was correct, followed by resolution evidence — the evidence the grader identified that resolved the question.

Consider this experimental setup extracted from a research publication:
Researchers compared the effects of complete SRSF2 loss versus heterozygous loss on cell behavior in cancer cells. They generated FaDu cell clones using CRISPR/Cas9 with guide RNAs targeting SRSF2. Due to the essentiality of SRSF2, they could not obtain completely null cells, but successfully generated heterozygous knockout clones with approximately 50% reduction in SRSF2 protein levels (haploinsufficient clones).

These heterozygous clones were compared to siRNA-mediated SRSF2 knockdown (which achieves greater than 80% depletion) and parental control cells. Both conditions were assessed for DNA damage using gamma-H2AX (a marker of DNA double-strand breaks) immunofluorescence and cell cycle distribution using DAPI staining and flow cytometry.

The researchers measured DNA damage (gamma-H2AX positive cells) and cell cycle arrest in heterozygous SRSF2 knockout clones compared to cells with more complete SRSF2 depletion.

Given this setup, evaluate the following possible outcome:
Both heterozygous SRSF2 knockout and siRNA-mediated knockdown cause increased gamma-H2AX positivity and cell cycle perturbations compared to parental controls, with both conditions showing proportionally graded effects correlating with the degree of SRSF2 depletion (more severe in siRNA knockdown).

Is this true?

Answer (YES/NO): NO